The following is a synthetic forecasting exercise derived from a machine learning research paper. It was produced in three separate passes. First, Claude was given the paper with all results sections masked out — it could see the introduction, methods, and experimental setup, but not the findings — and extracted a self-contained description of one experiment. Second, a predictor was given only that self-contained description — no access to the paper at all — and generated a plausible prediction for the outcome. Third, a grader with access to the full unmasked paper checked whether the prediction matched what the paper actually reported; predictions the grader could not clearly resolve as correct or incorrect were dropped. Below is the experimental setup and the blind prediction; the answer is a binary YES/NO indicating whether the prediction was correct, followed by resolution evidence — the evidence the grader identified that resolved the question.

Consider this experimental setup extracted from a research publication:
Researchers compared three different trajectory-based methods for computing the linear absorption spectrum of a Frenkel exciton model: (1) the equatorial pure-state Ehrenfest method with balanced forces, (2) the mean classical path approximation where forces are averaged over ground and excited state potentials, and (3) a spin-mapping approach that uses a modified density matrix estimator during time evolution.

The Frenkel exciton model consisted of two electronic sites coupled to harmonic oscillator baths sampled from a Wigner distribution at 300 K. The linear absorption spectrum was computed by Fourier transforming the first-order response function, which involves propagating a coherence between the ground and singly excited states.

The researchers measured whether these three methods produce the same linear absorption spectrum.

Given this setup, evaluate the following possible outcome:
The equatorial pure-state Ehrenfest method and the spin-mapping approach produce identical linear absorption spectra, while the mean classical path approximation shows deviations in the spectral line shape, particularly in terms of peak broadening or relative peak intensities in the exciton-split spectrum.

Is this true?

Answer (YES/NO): NO